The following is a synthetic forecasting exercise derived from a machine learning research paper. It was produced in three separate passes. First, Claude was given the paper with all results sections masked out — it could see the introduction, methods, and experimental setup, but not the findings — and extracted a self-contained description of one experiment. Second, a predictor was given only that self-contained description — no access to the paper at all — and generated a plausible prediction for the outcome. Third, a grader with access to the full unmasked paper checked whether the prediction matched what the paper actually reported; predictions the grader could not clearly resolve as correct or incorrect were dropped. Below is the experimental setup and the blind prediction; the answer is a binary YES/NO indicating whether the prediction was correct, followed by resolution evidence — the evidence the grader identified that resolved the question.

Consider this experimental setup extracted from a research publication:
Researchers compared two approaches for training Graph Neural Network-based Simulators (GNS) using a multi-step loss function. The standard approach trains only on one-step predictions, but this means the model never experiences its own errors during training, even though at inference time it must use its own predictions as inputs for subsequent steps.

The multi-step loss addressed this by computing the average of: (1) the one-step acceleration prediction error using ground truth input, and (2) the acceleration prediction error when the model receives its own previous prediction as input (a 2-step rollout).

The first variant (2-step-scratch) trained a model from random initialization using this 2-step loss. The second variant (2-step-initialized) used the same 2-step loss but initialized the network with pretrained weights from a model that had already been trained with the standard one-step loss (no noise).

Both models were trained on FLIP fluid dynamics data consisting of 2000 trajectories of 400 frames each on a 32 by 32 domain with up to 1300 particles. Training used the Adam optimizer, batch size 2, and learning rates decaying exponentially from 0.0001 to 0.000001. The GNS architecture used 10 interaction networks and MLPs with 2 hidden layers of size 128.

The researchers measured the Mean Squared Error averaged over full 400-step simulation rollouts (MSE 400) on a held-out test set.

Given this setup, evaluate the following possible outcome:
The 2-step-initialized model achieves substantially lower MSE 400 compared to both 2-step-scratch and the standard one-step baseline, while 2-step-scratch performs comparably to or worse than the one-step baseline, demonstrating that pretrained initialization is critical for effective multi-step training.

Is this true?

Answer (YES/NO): NO